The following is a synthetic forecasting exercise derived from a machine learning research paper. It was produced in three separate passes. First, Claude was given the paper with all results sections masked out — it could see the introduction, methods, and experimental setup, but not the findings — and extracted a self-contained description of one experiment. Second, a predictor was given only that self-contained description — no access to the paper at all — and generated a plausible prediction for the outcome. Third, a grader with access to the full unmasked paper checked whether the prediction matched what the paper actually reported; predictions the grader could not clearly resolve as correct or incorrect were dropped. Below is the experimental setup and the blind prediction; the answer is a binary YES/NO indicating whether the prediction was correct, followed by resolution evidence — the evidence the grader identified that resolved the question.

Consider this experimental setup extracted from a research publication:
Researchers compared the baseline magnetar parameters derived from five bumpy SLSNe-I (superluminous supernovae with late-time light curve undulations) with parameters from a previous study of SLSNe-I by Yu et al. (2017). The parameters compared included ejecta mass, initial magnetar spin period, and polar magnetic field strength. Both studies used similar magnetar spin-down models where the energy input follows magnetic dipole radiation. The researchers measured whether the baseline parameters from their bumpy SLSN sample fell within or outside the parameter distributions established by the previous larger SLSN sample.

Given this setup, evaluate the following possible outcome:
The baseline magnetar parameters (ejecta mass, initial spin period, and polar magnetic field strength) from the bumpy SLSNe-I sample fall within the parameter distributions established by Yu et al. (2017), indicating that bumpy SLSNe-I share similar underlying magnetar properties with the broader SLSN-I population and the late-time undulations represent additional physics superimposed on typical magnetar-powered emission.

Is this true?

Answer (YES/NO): YES